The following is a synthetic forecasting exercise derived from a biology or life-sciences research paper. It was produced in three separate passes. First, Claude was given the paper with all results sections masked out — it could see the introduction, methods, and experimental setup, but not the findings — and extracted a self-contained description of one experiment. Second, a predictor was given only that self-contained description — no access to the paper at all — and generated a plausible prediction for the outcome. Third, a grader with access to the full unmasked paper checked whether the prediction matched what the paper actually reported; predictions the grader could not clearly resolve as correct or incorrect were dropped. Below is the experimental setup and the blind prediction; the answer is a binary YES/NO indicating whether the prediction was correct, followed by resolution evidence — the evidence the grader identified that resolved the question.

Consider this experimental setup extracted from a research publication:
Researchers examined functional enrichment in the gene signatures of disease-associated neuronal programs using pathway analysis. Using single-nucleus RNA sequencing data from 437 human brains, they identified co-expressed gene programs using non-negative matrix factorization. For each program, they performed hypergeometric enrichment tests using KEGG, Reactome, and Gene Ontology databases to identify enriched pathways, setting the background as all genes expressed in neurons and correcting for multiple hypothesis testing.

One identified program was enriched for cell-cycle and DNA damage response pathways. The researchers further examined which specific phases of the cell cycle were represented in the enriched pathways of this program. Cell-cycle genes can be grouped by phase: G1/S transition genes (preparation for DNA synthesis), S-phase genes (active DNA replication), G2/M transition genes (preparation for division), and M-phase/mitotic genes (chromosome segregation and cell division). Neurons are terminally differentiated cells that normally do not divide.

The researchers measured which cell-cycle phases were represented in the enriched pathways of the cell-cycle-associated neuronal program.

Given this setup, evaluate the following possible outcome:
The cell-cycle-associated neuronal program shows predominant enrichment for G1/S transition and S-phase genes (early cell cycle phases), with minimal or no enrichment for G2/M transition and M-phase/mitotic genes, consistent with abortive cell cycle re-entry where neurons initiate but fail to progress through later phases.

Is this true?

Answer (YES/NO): NO